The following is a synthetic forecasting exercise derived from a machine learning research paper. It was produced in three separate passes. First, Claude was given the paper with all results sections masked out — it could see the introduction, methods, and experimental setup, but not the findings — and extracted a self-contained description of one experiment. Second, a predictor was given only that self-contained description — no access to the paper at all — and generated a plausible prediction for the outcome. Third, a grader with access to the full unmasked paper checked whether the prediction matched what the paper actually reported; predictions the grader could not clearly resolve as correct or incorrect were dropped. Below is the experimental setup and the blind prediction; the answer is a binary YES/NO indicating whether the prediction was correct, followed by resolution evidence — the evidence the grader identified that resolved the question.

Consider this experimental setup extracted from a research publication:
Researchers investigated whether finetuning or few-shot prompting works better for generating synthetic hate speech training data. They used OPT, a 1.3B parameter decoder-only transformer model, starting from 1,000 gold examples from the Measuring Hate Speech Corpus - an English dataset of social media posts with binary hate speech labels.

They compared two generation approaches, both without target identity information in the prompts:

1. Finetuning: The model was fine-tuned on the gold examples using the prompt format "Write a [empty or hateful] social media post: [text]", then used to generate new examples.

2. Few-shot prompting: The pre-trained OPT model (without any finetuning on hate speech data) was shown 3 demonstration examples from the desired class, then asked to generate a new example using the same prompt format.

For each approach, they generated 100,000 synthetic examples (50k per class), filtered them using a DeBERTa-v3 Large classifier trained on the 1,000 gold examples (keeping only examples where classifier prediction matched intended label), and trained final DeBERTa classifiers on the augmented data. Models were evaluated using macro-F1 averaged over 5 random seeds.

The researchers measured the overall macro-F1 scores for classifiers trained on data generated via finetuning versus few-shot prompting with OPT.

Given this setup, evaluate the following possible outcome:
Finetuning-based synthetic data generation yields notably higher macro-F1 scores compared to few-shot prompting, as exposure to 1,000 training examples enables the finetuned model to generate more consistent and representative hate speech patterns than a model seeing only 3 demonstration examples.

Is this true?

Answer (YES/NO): NO